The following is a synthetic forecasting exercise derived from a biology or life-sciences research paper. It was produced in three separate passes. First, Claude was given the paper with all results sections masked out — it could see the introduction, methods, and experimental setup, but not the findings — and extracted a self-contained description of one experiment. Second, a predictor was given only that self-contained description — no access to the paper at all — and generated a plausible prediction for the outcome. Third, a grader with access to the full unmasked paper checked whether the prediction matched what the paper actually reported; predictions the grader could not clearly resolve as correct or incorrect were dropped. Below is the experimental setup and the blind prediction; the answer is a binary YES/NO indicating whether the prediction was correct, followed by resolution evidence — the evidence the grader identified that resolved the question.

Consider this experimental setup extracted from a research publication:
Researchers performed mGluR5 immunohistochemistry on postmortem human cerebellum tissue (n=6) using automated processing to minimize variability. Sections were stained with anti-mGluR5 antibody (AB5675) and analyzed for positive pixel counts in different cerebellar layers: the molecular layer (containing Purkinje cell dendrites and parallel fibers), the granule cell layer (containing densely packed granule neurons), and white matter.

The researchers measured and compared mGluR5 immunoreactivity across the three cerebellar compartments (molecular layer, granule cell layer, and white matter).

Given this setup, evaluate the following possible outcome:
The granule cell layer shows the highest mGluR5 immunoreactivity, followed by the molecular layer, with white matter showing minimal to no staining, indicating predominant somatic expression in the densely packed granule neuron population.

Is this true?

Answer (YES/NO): NO